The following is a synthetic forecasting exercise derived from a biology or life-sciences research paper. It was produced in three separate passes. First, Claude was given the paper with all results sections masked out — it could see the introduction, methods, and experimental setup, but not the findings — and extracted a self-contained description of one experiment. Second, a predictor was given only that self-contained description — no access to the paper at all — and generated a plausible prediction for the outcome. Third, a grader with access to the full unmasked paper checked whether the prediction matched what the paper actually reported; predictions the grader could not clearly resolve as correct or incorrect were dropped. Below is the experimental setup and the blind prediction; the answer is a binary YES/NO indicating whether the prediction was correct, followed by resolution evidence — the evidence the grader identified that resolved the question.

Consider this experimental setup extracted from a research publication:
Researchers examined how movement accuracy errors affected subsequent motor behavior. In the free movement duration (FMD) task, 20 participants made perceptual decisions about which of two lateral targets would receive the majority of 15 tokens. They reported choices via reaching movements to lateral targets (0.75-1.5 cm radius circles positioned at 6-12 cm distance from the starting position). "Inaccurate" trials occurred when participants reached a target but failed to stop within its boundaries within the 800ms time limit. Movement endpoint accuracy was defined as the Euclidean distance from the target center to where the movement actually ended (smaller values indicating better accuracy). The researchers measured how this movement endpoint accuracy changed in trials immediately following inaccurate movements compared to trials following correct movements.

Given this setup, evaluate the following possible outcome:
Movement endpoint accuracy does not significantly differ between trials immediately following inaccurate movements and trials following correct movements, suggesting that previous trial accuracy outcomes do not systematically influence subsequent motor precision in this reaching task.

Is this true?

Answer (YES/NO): NO